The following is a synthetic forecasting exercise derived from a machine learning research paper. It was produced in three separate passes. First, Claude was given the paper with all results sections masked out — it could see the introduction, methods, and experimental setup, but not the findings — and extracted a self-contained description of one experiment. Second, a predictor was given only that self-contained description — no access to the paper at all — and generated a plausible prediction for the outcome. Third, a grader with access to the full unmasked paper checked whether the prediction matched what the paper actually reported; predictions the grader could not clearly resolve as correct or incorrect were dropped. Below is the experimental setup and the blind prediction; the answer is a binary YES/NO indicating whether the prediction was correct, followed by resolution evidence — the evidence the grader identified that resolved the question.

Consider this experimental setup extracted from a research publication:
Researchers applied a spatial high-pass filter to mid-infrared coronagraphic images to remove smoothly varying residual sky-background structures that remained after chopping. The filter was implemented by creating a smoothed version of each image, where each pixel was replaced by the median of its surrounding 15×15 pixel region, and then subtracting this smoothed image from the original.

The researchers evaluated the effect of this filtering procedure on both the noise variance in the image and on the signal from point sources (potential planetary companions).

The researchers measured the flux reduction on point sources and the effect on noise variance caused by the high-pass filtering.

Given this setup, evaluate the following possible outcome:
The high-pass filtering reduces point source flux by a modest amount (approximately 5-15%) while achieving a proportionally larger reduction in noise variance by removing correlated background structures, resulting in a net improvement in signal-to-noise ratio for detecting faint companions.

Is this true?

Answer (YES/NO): NO